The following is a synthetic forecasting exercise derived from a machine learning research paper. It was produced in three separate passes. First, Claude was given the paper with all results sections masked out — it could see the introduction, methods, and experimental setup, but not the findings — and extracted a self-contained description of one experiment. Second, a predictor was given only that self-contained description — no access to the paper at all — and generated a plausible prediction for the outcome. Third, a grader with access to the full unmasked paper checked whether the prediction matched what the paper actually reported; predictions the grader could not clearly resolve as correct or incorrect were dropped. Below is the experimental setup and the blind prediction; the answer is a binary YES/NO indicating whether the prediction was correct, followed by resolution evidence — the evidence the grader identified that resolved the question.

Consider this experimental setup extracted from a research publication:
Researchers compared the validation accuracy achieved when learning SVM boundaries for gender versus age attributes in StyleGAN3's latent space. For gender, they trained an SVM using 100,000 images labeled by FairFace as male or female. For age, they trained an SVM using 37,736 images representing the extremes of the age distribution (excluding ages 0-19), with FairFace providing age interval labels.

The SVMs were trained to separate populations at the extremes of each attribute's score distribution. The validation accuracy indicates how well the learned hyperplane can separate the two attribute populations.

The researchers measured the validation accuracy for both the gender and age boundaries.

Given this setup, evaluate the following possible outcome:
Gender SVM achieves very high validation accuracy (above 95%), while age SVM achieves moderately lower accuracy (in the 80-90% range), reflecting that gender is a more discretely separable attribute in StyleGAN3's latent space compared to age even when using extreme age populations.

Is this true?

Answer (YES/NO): NO